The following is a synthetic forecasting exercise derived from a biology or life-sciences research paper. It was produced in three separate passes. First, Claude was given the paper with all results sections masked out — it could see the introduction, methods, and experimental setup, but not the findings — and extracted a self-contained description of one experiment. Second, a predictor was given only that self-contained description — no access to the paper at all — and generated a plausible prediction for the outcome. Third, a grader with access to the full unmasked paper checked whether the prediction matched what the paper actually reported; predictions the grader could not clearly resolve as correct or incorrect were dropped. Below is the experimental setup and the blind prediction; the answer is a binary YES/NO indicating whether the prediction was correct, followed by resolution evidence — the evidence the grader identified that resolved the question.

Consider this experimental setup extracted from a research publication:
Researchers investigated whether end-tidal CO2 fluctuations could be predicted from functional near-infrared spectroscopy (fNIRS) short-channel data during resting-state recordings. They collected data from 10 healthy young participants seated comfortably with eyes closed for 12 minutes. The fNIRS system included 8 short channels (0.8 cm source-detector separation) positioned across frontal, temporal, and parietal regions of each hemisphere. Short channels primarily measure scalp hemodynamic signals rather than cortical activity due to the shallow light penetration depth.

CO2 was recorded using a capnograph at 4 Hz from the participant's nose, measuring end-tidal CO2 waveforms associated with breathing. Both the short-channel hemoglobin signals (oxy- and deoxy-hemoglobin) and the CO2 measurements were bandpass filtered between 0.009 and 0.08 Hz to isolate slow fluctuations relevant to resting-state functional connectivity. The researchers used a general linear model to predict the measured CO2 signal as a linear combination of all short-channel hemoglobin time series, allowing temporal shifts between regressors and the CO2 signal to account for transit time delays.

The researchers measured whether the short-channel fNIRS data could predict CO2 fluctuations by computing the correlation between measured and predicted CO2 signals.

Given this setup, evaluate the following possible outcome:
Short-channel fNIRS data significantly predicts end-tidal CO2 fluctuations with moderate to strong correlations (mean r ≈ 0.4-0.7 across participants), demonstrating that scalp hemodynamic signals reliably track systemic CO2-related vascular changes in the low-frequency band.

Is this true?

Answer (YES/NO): NO